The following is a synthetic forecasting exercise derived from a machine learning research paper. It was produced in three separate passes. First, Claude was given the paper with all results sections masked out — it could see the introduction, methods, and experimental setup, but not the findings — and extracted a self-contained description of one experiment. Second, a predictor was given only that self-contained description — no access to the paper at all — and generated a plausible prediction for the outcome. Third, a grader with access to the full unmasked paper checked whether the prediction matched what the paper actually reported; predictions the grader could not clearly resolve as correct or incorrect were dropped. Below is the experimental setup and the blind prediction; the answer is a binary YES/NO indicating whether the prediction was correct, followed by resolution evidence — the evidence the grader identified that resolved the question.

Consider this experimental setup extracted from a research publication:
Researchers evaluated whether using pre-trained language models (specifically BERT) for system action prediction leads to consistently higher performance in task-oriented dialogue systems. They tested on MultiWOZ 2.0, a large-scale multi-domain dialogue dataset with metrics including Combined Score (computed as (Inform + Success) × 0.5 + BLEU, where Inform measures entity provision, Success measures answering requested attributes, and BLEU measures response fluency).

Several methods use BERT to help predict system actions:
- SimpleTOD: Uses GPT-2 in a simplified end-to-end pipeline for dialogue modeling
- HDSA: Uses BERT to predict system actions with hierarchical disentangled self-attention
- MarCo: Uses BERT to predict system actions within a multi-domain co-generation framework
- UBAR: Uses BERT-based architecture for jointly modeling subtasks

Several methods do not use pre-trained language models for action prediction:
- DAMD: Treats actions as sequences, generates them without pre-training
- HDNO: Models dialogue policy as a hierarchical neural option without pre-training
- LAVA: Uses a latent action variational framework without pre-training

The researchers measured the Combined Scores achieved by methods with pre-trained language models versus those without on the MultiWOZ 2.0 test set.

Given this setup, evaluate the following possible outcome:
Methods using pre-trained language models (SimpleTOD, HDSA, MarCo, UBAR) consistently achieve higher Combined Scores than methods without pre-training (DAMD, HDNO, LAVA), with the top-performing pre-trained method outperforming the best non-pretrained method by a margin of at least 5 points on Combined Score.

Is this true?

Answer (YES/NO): NO